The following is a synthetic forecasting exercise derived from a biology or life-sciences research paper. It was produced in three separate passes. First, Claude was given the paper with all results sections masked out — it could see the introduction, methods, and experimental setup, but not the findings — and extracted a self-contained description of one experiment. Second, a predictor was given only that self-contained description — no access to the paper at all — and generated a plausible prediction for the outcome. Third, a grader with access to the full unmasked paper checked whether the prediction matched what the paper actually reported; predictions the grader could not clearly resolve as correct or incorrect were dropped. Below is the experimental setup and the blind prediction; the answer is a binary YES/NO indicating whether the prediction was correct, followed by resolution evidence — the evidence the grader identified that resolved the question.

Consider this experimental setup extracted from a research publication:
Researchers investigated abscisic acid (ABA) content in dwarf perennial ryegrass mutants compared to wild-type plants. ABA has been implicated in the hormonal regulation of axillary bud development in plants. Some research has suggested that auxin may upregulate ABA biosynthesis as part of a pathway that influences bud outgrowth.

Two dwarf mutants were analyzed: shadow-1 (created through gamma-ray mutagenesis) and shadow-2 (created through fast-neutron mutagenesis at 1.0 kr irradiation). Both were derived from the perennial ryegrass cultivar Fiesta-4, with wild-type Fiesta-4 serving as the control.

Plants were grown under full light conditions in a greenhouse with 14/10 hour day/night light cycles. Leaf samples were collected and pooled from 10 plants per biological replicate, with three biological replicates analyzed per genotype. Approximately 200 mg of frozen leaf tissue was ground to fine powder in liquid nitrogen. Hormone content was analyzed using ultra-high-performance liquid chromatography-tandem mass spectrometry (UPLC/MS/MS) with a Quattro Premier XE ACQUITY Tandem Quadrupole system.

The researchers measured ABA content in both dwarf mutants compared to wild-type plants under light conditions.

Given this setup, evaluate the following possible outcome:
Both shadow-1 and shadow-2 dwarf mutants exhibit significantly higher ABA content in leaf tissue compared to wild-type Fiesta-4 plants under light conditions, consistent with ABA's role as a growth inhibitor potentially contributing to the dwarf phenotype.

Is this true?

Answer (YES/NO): NO